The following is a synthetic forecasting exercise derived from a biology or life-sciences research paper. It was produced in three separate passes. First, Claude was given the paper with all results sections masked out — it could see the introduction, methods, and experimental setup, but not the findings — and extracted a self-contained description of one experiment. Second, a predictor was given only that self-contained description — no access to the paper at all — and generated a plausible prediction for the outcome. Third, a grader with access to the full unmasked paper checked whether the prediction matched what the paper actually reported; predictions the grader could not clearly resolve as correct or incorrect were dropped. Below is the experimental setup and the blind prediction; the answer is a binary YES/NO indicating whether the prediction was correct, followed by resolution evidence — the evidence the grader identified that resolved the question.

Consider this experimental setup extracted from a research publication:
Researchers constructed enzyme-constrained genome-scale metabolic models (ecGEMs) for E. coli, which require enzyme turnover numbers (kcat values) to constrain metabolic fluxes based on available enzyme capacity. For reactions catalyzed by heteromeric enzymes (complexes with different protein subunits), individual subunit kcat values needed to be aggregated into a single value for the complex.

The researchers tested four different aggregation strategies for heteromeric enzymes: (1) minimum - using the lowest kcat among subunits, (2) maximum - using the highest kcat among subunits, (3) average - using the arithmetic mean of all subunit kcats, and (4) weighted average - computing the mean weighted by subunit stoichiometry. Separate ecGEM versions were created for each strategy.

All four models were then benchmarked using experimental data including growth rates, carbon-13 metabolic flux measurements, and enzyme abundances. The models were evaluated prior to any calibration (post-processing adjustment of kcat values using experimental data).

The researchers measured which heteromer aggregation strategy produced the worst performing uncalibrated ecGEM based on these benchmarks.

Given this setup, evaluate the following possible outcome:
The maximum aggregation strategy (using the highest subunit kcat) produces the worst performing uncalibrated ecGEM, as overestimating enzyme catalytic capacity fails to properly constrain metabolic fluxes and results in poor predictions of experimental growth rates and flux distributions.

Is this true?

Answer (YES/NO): NO